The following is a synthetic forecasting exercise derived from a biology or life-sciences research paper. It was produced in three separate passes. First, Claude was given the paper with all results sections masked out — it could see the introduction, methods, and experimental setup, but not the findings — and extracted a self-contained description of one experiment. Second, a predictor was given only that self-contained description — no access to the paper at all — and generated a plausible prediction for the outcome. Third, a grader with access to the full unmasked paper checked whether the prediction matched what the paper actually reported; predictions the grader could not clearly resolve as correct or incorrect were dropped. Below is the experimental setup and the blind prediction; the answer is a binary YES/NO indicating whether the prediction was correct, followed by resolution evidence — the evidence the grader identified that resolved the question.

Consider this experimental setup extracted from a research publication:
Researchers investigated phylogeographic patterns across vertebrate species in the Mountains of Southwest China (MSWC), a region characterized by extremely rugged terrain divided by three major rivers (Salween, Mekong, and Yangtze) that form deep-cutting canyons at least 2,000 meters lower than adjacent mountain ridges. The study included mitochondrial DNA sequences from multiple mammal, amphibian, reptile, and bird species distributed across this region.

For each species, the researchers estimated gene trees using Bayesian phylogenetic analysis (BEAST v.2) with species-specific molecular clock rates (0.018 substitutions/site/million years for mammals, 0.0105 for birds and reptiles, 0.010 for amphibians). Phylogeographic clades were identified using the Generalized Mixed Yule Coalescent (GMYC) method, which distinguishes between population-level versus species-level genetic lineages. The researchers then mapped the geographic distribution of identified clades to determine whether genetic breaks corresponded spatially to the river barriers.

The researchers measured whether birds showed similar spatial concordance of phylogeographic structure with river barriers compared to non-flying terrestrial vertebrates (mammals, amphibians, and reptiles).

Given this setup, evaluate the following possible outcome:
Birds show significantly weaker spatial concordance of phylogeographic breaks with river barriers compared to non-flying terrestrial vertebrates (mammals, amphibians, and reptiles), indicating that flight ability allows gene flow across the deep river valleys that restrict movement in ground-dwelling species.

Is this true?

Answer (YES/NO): YES